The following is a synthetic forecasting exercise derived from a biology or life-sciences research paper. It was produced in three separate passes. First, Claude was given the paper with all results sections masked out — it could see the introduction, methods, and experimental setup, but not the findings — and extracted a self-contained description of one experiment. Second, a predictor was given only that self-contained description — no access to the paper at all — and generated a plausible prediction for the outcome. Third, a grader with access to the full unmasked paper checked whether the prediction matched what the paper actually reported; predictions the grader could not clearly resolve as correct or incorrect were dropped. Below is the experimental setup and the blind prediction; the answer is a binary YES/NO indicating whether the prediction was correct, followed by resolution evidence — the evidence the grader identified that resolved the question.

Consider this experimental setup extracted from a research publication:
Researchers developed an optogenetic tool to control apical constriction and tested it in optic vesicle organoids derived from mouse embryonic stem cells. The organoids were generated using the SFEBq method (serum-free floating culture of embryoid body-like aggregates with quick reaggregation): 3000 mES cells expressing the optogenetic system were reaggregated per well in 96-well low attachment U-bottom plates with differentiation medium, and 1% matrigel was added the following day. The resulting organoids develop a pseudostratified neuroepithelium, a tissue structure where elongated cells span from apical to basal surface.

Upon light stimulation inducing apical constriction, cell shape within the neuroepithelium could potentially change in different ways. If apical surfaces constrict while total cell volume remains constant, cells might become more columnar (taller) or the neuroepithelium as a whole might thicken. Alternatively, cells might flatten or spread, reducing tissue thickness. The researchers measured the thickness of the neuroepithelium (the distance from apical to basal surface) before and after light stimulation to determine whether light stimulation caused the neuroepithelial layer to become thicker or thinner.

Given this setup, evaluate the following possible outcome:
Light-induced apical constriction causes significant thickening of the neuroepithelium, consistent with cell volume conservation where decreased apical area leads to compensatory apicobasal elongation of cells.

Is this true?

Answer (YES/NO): YES